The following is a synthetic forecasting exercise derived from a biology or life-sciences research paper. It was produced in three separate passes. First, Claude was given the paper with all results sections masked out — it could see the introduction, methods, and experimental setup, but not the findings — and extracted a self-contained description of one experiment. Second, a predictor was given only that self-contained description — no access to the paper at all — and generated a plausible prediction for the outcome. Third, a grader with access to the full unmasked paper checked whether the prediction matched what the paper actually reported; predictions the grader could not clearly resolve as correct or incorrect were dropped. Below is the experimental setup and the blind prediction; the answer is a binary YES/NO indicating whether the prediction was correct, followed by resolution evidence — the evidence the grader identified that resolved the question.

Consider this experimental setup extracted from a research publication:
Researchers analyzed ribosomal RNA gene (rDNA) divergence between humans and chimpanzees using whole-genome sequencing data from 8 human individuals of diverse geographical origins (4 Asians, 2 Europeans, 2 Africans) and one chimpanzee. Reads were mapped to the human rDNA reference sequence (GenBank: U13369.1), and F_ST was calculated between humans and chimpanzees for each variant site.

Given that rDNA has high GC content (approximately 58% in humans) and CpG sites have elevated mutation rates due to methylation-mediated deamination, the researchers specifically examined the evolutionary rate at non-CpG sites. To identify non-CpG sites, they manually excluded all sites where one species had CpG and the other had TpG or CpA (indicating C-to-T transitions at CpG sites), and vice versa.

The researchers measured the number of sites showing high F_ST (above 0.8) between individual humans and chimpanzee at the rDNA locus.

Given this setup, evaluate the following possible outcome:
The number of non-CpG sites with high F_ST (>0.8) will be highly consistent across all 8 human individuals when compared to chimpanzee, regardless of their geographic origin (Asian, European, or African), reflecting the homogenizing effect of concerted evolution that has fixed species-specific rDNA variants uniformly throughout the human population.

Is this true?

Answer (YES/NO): YES